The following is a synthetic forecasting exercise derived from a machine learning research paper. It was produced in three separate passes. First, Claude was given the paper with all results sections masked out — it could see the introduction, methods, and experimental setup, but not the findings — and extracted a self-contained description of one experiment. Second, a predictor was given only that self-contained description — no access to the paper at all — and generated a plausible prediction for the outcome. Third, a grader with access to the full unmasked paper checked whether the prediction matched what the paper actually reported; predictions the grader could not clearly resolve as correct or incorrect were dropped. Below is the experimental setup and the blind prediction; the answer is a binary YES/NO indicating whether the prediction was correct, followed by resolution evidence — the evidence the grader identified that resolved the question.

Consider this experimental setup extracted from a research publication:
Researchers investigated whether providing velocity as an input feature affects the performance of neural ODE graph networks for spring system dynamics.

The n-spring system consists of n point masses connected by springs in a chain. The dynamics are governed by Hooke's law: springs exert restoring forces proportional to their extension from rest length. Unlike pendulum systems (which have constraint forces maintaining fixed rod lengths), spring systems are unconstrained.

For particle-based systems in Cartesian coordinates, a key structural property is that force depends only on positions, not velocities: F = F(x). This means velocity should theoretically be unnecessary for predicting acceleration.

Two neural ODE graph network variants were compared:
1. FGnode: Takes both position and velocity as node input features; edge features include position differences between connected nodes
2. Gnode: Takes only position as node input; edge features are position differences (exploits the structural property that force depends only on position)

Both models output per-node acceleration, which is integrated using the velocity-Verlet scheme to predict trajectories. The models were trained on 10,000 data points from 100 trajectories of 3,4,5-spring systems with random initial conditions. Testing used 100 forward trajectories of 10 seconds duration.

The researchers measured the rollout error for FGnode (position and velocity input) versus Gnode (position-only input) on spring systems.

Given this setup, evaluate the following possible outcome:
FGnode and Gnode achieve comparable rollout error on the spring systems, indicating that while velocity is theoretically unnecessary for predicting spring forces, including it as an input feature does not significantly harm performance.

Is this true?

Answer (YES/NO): NO